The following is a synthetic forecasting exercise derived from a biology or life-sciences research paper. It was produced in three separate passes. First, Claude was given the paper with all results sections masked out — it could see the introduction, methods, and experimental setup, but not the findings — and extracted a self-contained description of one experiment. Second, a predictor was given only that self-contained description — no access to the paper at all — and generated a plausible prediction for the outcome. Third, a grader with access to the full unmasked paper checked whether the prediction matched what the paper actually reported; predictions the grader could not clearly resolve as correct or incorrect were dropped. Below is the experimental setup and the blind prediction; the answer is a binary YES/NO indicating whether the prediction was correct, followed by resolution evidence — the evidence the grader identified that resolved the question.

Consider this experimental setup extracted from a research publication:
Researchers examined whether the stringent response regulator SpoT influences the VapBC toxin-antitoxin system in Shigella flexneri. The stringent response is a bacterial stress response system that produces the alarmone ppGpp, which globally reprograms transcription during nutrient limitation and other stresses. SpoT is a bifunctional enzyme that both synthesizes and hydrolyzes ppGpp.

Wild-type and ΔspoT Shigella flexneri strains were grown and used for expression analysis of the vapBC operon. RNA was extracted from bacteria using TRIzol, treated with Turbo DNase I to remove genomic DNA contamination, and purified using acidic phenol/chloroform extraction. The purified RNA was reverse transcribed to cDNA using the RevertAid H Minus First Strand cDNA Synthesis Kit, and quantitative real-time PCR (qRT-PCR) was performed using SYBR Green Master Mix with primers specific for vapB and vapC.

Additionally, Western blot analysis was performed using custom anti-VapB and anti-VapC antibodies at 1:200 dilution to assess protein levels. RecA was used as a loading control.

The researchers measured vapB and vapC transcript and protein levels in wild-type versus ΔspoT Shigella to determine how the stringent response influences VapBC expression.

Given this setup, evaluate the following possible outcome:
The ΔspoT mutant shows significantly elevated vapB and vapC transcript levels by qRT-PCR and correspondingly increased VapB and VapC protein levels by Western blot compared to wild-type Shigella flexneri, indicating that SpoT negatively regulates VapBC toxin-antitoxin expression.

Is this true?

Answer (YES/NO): NO